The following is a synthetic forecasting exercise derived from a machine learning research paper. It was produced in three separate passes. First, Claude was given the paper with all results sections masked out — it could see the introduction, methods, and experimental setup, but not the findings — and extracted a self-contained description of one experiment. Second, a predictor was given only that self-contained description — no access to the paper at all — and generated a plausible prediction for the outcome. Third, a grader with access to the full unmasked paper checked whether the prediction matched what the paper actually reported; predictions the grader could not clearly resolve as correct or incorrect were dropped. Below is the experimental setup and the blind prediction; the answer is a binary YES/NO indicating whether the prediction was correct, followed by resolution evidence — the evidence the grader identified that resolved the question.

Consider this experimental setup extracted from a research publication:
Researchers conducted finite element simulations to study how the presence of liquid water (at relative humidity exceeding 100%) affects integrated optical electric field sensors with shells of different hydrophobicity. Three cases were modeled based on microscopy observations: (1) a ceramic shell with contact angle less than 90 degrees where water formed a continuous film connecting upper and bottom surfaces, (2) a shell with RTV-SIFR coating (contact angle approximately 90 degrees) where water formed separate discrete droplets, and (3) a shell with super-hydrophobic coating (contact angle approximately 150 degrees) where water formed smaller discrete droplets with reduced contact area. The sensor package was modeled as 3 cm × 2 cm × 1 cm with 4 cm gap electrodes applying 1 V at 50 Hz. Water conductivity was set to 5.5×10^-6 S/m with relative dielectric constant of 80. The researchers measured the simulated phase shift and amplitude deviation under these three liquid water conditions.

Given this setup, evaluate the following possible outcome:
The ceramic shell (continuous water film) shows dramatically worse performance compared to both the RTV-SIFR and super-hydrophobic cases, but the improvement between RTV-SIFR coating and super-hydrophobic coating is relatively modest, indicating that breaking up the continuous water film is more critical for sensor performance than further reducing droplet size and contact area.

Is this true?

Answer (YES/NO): YES